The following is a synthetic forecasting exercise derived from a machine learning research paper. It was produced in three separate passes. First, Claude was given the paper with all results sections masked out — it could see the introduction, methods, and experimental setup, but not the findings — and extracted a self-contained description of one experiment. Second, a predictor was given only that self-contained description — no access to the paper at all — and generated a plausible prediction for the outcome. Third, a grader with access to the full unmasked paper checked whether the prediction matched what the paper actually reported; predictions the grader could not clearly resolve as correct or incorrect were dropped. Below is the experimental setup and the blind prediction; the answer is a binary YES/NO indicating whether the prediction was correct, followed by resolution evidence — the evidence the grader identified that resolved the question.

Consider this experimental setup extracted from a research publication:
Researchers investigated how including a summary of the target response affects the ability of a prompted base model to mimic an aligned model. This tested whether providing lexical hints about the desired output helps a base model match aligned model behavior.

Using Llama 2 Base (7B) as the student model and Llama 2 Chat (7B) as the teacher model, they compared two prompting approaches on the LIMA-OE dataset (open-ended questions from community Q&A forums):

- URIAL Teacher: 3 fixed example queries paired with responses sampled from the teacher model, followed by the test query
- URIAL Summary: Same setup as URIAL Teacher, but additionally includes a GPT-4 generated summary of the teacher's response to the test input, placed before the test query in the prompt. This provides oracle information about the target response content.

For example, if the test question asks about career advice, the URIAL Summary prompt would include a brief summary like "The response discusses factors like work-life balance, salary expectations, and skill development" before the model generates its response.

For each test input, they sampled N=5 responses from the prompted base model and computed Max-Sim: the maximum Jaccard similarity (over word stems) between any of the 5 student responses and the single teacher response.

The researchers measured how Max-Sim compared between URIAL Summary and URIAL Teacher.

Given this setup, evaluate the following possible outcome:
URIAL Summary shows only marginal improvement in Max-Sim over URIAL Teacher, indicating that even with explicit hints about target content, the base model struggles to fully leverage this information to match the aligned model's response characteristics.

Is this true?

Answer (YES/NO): NO